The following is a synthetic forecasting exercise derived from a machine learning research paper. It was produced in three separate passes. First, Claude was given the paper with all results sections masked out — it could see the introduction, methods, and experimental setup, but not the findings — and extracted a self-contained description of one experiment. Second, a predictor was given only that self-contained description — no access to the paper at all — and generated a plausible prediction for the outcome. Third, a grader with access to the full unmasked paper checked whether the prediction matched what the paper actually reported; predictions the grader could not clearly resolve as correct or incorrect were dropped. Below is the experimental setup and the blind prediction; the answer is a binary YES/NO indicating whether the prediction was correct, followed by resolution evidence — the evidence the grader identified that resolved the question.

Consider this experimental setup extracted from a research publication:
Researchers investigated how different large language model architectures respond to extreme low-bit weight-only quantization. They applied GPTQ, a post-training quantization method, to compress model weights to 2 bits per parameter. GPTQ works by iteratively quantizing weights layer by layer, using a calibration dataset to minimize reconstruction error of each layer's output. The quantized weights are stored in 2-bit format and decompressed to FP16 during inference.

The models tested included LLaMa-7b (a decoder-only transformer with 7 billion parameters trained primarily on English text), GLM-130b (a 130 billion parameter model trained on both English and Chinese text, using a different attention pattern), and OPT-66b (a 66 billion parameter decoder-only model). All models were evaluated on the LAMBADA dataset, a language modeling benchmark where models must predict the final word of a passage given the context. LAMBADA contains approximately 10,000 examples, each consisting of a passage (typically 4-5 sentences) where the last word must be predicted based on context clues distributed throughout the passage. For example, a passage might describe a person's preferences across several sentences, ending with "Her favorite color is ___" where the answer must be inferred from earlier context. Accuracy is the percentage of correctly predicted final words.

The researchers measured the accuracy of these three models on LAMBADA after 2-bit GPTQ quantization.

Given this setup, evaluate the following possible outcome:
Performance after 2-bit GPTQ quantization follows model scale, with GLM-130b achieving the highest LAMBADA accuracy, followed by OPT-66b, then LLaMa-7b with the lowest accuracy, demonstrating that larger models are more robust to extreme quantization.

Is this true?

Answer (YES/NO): NO